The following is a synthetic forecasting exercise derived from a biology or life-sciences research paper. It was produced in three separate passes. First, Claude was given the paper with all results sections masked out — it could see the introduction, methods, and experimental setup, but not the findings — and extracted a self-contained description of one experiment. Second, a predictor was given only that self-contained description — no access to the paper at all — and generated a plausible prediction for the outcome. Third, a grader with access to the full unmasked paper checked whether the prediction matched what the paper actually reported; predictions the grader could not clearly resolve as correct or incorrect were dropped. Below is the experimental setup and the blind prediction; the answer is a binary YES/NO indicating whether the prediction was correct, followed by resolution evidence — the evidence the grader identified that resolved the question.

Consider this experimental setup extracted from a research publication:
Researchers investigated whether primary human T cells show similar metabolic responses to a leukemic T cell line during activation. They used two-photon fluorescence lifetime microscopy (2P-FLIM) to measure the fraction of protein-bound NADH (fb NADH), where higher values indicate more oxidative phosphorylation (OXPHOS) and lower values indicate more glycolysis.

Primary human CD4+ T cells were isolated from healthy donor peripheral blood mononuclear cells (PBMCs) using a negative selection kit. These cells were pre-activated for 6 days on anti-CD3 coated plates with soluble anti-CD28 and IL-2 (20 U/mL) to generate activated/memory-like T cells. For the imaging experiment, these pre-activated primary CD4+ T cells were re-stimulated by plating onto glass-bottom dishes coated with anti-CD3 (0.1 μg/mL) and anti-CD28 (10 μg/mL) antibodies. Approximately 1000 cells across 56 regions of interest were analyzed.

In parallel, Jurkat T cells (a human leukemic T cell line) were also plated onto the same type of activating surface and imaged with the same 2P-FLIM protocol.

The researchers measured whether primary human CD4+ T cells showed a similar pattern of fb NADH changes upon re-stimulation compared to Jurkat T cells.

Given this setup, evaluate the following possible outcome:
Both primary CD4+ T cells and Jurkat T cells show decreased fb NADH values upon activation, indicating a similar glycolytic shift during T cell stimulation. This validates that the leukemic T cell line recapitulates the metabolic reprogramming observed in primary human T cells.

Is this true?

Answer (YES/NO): YES